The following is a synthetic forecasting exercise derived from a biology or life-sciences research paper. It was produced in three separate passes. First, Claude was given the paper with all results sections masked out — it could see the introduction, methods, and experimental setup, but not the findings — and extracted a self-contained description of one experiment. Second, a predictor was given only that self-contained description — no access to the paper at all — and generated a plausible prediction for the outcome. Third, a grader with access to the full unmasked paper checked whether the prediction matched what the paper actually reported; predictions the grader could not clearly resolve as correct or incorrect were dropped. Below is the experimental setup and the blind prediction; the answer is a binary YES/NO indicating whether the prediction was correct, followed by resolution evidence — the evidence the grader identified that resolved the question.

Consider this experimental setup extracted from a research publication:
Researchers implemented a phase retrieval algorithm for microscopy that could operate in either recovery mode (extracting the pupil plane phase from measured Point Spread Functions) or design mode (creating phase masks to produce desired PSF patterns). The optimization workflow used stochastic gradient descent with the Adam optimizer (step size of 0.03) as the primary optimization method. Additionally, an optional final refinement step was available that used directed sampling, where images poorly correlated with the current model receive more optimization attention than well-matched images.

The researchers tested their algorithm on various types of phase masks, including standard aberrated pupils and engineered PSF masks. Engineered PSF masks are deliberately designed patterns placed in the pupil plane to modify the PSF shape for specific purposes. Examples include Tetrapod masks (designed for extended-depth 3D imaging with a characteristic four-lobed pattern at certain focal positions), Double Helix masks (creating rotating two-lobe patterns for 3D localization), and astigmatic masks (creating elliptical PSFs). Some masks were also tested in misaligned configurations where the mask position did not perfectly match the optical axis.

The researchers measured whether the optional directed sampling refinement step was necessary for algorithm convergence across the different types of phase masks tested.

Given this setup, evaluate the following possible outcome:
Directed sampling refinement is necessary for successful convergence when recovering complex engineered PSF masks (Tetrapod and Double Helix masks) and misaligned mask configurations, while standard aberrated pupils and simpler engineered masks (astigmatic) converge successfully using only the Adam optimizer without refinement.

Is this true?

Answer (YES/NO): NO